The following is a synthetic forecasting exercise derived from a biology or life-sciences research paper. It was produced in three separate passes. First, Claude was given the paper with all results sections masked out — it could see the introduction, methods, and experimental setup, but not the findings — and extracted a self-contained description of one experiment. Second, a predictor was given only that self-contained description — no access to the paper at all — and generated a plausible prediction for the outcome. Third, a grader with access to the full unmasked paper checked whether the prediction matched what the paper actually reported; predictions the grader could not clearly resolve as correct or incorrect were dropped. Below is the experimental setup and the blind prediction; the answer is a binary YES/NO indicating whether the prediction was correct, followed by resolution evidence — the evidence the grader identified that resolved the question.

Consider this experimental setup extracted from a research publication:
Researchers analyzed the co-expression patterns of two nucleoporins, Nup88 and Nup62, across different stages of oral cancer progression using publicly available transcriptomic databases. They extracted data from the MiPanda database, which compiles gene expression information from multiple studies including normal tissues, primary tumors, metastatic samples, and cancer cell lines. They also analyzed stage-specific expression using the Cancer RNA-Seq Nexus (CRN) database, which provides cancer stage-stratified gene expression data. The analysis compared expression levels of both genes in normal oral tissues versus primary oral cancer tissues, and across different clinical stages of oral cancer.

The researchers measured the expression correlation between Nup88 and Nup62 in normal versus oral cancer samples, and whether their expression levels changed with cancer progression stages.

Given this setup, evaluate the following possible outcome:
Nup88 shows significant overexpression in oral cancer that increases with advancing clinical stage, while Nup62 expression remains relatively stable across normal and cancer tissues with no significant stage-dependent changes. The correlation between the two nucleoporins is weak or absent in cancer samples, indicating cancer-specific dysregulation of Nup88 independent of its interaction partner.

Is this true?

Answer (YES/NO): NO